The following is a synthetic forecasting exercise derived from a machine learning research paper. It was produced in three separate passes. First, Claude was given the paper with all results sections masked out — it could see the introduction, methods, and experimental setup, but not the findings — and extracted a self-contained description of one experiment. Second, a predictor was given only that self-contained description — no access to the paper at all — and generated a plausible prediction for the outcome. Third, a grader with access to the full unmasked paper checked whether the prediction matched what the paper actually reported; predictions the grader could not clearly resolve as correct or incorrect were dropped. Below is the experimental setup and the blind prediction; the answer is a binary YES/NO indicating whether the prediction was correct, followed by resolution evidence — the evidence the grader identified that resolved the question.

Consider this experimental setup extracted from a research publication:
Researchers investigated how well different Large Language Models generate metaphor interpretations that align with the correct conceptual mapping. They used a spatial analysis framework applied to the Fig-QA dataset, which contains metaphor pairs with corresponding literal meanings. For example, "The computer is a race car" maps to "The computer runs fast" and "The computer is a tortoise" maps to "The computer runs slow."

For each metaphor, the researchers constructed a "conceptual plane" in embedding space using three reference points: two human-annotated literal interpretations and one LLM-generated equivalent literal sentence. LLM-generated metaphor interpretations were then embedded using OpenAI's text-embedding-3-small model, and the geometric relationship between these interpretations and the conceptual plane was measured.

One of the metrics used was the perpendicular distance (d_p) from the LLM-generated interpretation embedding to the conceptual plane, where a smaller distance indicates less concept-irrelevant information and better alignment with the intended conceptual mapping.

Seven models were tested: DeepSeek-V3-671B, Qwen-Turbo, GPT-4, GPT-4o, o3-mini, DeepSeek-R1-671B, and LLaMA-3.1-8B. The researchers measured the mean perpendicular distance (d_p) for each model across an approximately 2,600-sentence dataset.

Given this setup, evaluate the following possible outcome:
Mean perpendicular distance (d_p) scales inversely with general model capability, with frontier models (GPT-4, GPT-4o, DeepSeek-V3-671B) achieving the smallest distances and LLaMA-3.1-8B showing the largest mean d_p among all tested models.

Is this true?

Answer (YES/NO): NO